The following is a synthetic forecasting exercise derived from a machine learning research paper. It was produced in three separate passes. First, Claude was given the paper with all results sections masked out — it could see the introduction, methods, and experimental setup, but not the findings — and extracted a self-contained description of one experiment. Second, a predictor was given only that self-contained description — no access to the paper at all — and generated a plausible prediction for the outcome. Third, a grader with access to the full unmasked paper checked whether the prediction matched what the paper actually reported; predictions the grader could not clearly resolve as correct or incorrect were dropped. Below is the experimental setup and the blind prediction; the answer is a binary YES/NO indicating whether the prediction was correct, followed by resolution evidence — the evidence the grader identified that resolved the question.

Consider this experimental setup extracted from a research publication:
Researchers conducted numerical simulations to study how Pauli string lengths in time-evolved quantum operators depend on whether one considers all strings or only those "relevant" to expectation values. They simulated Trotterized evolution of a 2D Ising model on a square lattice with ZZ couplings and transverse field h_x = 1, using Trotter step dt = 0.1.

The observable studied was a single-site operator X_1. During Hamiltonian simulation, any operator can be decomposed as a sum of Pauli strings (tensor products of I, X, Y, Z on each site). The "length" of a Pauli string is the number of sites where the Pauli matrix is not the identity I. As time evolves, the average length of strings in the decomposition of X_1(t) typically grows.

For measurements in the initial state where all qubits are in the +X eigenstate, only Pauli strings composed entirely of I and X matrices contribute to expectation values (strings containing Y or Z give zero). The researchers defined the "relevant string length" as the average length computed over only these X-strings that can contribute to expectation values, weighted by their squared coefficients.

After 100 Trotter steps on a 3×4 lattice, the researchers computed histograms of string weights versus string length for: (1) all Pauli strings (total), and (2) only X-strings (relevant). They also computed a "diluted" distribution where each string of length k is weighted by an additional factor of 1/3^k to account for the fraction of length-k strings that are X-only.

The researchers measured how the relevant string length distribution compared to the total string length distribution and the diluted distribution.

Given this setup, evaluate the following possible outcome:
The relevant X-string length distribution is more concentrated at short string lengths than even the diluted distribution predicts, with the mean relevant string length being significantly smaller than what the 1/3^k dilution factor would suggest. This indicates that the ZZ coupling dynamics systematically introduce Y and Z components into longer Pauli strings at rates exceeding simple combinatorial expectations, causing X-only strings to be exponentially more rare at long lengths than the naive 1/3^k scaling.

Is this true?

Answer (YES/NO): NO